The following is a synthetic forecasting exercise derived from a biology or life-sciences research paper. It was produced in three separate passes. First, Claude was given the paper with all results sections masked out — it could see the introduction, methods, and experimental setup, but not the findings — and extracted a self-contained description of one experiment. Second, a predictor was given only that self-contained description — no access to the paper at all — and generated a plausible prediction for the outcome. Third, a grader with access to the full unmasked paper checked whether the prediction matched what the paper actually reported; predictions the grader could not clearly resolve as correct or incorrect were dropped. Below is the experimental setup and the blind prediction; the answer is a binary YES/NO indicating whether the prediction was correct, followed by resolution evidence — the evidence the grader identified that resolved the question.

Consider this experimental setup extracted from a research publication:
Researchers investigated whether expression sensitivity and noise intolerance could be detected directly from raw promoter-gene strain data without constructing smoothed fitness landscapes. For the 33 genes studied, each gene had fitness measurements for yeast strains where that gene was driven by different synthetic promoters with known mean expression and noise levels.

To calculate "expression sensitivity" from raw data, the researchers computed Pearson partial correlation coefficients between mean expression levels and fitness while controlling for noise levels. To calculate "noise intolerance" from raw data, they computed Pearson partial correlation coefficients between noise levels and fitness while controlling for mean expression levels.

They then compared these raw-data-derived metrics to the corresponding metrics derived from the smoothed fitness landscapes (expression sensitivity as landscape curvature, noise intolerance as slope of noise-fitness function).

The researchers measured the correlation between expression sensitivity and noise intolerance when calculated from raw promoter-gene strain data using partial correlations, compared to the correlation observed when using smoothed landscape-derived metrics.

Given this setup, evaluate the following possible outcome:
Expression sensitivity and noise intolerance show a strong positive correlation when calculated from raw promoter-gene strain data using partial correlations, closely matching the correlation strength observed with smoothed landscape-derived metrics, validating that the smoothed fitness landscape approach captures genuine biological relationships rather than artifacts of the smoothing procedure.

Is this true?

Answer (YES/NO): NO